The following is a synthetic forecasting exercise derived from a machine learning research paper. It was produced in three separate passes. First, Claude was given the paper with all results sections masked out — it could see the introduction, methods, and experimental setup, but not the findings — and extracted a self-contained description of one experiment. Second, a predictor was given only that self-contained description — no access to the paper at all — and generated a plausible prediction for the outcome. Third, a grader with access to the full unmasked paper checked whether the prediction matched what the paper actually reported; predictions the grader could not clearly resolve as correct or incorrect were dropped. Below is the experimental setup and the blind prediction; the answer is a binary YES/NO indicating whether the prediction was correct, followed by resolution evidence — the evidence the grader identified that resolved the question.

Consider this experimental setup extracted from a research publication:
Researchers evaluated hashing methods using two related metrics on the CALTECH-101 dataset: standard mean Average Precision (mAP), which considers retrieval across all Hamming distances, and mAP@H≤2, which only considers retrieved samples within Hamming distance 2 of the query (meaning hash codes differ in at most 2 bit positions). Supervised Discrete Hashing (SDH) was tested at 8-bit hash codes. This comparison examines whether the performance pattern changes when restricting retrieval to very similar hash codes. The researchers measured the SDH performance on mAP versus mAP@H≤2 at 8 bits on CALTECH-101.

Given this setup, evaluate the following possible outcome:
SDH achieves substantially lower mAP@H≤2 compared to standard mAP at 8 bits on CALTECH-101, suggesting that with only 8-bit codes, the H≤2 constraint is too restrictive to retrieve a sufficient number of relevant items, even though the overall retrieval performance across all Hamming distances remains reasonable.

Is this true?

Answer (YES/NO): NO